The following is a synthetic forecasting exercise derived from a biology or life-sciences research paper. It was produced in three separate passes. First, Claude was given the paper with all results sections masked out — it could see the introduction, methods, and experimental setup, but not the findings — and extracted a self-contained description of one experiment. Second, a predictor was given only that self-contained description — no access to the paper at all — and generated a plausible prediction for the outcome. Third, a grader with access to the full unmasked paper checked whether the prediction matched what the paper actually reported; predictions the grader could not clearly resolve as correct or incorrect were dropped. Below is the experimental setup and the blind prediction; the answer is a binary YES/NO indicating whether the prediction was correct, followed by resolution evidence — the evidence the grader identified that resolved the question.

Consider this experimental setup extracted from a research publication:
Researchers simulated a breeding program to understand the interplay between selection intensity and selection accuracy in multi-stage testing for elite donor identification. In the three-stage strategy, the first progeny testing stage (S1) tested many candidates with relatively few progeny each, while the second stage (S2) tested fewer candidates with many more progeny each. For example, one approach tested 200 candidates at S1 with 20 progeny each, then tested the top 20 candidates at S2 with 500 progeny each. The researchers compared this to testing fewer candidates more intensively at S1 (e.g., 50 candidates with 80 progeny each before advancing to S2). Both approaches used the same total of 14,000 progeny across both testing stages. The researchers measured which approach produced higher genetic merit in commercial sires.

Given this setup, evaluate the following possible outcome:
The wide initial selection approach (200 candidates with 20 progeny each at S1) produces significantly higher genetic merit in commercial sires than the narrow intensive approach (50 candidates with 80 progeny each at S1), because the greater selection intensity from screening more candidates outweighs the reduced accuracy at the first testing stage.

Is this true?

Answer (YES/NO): NO